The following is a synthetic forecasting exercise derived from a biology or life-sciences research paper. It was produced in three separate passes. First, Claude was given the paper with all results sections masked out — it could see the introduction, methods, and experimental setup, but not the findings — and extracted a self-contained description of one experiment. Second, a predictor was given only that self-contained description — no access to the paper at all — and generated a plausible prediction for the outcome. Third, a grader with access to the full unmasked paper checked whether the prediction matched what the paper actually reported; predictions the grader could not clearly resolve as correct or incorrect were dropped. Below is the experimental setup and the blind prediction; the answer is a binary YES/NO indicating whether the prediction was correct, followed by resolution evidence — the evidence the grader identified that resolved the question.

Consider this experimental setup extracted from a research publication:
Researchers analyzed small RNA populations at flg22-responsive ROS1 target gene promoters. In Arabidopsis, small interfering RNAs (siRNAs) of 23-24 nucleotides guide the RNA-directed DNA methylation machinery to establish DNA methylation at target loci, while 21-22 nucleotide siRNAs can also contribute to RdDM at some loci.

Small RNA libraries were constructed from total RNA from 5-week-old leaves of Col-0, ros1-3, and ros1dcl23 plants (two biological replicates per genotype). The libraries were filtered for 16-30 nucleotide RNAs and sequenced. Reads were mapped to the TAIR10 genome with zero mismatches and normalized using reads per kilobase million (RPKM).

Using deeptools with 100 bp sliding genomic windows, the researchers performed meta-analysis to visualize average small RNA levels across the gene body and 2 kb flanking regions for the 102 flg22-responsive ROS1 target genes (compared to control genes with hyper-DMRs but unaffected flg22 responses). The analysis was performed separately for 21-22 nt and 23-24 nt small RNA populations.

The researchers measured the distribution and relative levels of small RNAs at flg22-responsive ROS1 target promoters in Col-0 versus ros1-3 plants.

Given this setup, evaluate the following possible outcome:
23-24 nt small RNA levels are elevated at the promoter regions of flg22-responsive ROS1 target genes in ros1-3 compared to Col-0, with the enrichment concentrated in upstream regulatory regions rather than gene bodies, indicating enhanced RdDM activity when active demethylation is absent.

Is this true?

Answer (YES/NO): YES